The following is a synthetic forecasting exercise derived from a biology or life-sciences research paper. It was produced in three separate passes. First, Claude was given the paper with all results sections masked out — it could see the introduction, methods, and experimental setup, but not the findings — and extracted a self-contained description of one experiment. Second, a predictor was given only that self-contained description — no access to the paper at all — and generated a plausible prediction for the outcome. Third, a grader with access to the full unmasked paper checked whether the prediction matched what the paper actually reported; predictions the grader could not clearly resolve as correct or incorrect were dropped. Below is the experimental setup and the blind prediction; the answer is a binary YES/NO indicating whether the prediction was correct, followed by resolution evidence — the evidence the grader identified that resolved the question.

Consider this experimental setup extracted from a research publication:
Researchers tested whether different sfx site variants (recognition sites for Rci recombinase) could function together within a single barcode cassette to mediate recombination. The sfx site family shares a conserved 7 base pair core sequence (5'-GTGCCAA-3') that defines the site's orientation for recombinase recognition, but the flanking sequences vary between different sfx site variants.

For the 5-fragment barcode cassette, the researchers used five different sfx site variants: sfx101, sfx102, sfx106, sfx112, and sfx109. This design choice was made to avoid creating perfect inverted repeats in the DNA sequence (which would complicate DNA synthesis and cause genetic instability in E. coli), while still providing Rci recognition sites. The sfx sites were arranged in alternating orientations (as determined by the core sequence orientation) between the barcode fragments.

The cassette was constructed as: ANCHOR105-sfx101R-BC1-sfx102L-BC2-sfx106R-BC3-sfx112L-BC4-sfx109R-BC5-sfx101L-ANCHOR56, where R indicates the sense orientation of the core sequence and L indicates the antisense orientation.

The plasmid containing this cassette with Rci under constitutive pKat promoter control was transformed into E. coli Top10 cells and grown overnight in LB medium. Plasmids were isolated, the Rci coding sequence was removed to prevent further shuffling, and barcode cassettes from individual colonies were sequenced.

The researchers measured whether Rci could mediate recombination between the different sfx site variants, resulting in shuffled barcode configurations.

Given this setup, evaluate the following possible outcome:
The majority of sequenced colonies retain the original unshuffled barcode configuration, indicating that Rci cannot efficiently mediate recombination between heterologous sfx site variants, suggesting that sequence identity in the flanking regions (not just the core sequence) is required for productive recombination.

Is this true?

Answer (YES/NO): NO